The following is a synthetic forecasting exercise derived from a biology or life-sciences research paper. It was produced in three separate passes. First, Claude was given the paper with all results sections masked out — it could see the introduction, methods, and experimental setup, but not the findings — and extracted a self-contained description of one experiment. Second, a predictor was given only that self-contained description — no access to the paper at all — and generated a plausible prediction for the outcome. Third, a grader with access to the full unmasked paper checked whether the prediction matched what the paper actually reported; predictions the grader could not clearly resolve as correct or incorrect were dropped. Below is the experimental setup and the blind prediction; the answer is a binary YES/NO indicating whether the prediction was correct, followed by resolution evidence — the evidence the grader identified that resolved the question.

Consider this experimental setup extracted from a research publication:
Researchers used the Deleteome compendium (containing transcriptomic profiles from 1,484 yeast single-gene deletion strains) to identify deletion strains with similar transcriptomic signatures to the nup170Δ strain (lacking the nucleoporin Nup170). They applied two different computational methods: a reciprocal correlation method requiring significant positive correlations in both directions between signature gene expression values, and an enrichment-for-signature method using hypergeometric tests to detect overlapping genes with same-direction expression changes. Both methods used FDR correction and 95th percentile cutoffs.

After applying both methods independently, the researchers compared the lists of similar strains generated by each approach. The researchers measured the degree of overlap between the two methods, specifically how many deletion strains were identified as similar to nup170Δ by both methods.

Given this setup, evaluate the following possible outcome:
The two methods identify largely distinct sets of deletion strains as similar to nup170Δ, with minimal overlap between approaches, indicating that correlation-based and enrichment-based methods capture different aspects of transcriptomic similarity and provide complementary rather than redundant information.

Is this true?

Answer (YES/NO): NO